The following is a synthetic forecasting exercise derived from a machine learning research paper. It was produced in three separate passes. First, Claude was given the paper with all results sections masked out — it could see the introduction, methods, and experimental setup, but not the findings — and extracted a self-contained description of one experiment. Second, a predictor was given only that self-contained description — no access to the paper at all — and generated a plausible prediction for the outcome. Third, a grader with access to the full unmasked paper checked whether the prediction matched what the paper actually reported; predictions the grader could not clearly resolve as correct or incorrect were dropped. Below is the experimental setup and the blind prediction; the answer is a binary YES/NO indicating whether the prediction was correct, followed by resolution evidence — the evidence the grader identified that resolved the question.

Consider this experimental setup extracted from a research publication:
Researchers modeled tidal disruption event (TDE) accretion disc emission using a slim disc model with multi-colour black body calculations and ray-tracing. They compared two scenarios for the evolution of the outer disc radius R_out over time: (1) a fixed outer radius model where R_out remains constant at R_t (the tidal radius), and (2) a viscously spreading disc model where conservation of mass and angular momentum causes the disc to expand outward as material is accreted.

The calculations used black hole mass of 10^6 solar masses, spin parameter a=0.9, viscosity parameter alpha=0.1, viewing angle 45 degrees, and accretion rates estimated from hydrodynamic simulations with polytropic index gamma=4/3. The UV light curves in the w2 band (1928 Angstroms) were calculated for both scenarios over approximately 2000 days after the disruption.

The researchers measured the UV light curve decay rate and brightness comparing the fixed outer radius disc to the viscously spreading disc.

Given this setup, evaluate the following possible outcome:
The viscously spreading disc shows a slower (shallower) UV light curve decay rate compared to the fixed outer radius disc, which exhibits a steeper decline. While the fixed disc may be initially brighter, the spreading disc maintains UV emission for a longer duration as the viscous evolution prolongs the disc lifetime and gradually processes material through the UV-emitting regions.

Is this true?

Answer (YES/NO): NO